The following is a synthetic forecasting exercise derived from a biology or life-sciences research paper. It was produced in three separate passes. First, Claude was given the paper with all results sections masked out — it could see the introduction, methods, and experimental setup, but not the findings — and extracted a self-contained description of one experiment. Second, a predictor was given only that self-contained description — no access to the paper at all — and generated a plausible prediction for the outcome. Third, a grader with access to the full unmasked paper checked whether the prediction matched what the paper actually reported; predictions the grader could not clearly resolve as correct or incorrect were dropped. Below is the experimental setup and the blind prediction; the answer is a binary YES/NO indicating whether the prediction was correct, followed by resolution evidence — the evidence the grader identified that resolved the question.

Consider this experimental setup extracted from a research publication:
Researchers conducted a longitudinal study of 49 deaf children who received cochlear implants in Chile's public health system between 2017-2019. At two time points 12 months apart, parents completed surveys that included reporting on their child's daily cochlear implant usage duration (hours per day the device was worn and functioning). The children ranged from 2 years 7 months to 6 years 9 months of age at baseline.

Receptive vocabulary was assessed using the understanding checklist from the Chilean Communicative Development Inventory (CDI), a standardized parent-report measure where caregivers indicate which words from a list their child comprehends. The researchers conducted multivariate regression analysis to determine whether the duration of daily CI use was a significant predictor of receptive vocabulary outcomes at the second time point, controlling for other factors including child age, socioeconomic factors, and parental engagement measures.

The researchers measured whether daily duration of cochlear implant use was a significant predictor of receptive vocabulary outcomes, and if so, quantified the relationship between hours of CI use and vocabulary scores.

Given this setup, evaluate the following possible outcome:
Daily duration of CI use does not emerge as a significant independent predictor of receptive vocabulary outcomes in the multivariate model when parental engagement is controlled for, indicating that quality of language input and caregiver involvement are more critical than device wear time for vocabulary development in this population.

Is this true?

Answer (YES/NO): NO